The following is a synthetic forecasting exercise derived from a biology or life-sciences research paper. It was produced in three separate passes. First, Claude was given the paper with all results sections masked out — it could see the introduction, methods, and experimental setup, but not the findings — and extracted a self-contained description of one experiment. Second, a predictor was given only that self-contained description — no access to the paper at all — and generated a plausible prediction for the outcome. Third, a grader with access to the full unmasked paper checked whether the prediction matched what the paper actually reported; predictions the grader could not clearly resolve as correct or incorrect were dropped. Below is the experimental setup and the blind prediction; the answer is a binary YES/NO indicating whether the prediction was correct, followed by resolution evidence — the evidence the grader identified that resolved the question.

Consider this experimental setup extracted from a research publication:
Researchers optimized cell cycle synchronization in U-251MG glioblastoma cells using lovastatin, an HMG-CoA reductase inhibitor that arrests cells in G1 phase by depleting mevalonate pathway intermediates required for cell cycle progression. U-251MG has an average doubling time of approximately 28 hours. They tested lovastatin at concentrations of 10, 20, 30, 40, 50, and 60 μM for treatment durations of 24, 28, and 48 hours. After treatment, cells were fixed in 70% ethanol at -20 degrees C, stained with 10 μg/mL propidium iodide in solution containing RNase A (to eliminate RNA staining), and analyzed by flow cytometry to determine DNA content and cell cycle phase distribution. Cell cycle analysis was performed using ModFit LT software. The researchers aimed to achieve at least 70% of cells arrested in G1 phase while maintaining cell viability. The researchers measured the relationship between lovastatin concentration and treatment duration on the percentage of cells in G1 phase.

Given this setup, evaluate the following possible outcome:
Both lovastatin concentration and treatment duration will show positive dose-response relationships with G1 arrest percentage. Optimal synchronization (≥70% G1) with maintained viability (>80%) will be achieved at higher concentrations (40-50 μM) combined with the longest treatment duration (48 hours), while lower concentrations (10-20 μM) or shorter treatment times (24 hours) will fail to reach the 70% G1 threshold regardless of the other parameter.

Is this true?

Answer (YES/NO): NO